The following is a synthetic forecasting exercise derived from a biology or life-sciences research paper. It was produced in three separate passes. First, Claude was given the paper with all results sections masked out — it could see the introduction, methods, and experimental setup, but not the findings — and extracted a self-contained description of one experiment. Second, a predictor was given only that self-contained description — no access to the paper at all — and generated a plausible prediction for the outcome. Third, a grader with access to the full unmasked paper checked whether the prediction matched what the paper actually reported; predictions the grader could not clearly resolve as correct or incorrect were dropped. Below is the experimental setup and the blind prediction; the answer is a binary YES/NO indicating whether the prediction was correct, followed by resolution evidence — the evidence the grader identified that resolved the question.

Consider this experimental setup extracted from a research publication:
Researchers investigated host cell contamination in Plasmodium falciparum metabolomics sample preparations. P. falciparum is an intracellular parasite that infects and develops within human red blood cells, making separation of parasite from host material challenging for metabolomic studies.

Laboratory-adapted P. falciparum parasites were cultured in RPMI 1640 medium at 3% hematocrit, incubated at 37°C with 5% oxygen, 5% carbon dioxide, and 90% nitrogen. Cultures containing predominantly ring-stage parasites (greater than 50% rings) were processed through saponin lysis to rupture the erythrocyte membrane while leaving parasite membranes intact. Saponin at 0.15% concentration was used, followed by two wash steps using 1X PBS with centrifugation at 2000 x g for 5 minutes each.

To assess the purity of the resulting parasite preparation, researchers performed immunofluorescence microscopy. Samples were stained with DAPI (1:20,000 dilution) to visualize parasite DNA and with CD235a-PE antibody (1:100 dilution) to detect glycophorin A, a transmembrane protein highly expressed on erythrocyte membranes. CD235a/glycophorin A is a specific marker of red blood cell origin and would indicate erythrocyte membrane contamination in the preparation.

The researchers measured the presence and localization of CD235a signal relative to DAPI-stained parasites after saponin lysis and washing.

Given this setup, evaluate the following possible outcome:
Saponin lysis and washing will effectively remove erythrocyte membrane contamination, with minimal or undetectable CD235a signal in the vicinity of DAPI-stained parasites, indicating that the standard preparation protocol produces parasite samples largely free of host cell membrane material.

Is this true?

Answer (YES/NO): NO